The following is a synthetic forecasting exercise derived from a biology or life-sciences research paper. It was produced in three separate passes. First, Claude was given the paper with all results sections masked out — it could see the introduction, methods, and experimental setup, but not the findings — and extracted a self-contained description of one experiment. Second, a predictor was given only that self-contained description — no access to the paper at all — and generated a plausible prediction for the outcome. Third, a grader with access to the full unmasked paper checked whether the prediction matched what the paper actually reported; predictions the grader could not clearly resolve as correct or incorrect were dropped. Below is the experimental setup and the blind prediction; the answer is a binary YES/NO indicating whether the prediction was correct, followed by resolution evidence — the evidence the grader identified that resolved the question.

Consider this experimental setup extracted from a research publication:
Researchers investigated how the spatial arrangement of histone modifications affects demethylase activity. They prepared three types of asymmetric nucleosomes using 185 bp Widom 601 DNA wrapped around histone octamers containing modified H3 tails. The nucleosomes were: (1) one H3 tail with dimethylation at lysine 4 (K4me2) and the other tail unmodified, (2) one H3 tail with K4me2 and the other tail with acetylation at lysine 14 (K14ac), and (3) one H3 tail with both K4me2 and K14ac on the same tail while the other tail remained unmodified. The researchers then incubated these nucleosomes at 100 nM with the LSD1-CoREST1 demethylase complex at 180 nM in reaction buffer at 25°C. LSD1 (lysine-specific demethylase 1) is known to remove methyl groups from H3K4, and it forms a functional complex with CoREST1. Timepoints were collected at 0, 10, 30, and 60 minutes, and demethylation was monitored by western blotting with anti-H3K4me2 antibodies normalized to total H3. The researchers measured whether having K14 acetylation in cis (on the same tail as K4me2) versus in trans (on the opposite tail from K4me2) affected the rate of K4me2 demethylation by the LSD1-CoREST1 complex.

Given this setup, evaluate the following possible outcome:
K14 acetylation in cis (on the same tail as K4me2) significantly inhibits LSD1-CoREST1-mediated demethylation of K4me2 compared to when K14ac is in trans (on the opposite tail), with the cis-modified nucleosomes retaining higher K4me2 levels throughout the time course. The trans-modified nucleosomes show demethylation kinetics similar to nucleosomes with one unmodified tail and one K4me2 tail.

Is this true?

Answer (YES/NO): YES